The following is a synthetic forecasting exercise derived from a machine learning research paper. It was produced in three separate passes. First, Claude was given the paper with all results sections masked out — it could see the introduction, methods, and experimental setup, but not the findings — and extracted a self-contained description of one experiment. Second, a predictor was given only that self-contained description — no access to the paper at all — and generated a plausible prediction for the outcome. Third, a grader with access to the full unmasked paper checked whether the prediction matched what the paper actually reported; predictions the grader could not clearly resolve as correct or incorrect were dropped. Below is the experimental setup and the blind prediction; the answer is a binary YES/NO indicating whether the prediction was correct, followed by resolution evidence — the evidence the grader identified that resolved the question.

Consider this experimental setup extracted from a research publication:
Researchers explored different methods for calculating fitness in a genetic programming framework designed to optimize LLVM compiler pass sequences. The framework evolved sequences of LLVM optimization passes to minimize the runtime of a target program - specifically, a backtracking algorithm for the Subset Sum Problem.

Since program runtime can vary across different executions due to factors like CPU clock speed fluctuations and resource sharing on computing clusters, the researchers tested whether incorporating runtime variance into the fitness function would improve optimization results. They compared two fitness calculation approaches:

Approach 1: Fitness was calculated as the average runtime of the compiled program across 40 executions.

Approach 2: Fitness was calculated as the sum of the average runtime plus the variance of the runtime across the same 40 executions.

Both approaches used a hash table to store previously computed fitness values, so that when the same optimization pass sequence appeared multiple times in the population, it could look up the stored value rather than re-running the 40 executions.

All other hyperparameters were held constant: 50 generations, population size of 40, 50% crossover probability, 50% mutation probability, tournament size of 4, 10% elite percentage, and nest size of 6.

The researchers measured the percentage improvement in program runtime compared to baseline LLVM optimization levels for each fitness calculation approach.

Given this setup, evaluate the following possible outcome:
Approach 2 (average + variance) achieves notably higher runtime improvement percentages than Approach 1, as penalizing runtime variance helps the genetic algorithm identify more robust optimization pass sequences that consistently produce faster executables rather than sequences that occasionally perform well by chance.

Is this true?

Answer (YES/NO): NO